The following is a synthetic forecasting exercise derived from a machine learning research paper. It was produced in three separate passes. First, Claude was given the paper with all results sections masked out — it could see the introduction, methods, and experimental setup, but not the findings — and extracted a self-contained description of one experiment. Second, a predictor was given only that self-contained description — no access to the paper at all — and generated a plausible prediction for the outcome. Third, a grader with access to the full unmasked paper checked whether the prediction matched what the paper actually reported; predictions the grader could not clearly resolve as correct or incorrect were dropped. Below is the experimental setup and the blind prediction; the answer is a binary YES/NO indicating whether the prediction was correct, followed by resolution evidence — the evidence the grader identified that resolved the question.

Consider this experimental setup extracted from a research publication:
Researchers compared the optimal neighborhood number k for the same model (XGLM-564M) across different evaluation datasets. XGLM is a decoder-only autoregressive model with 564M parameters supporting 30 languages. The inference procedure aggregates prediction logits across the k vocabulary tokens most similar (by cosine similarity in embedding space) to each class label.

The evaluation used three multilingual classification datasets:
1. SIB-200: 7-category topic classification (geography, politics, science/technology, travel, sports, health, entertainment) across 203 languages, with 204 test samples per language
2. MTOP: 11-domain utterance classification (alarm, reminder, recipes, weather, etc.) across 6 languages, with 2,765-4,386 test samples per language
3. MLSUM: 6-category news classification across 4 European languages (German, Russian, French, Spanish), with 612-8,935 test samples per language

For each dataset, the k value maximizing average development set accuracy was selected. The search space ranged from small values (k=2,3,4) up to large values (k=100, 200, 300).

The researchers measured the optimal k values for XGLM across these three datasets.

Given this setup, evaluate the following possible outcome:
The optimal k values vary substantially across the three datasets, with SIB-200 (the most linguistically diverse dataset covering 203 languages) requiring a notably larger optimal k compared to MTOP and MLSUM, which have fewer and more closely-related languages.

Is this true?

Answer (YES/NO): NO